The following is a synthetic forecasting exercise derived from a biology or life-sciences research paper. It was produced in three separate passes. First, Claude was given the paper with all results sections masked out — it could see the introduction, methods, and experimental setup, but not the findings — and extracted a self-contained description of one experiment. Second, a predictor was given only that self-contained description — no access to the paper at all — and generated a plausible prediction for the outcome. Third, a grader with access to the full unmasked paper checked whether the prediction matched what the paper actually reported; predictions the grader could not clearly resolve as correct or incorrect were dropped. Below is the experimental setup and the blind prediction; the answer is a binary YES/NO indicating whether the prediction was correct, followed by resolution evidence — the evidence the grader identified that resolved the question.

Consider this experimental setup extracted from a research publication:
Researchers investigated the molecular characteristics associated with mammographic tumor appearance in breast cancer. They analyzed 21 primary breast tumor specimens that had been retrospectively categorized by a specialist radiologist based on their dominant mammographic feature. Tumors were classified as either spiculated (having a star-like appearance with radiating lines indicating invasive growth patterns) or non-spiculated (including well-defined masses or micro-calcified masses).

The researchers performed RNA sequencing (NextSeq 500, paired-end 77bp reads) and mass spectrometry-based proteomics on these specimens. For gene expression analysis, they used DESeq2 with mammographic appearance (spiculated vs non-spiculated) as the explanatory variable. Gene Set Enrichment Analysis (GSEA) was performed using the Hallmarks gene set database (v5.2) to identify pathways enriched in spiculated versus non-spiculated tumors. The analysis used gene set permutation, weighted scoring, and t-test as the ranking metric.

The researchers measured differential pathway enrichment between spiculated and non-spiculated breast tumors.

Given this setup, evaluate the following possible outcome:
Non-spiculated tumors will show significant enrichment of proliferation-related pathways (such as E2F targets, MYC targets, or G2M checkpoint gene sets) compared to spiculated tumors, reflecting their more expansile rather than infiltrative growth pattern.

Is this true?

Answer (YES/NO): YES